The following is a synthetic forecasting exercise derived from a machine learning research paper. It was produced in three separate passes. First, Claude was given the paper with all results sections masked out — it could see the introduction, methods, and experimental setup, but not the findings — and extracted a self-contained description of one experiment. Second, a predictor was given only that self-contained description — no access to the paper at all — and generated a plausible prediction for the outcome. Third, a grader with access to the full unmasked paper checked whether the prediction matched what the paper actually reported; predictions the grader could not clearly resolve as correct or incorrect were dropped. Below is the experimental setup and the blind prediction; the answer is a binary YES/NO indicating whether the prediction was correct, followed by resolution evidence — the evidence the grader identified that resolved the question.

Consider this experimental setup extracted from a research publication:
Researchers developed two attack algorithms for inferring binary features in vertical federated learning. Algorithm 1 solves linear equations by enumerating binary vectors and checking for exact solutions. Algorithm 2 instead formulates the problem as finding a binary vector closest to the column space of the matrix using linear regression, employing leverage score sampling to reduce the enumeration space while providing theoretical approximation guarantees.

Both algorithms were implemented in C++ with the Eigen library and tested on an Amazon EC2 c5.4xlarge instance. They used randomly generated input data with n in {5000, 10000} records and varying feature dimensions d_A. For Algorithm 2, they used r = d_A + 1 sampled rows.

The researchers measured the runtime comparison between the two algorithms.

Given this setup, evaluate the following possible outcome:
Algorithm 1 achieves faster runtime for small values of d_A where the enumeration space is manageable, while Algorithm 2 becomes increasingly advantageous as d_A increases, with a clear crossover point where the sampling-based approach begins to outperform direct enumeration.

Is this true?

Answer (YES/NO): NO